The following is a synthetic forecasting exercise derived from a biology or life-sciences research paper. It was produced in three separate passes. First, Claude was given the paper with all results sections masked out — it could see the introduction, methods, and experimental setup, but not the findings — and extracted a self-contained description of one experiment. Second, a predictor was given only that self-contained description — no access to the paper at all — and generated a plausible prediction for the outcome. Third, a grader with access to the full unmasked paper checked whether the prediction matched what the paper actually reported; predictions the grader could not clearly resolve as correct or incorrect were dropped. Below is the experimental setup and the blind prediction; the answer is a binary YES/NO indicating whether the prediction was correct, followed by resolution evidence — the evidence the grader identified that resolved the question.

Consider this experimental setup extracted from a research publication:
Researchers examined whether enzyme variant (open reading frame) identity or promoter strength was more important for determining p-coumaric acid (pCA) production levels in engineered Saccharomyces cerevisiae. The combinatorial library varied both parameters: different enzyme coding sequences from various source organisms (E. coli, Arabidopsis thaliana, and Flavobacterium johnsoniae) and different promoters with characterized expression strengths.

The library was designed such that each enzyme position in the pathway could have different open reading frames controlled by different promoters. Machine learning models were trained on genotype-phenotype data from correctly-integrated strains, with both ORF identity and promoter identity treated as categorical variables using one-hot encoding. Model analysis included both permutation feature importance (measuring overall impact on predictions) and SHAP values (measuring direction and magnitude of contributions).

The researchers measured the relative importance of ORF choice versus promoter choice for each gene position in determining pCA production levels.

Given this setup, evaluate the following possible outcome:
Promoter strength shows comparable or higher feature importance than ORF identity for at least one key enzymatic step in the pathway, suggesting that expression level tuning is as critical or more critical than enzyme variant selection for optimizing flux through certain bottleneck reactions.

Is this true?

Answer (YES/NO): YES